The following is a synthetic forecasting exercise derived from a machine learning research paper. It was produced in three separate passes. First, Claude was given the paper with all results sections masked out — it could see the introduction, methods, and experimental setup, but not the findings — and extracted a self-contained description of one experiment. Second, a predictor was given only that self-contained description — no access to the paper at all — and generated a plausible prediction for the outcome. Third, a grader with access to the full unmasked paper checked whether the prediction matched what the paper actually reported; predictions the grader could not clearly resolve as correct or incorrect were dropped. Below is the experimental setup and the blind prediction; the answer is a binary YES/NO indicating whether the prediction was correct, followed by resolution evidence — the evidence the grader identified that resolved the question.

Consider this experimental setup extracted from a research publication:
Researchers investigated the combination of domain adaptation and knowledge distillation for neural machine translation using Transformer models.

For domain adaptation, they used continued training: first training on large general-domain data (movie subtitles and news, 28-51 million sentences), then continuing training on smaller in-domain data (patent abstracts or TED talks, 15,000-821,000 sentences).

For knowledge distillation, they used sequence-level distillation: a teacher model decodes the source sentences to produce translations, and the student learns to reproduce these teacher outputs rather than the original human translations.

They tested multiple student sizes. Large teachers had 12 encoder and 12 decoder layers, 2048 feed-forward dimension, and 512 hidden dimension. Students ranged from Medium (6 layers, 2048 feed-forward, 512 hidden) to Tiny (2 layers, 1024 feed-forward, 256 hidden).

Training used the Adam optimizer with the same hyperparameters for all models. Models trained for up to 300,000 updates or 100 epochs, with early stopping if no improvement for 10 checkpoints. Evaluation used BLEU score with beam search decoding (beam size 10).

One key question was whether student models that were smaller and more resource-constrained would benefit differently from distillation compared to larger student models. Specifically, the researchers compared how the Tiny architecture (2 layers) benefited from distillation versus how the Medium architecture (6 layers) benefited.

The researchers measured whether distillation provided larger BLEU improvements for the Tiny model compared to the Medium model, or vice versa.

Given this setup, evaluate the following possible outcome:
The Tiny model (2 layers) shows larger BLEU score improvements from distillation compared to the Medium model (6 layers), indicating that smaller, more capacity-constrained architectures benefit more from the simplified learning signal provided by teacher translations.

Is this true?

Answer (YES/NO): YES